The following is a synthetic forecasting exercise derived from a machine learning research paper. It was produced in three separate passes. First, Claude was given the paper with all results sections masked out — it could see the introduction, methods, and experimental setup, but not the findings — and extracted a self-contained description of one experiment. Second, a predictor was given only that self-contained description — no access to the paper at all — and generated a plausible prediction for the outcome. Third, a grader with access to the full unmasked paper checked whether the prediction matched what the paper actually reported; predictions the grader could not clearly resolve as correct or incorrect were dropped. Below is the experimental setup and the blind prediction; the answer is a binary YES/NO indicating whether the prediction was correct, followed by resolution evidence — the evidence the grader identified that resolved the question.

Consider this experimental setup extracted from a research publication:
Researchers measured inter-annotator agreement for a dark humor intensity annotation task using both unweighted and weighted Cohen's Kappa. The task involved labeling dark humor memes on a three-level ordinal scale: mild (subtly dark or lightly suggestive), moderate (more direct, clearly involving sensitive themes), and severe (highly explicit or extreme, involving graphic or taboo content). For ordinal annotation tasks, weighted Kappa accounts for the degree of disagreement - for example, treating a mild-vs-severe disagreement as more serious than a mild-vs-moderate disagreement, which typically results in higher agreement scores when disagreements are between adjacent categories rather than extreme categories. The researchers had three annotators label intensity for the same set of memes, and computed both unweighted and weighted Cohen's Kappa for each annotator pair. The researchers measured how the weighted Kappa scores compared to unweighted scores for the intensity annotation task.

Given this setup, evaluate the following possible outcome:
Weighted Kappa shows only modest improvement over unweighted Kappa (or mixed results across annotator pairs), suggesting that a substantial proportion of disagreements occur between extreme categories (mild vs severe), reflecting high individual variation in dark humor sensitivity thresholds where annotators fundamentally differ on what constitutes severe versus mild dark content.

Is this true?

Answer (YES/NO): NO